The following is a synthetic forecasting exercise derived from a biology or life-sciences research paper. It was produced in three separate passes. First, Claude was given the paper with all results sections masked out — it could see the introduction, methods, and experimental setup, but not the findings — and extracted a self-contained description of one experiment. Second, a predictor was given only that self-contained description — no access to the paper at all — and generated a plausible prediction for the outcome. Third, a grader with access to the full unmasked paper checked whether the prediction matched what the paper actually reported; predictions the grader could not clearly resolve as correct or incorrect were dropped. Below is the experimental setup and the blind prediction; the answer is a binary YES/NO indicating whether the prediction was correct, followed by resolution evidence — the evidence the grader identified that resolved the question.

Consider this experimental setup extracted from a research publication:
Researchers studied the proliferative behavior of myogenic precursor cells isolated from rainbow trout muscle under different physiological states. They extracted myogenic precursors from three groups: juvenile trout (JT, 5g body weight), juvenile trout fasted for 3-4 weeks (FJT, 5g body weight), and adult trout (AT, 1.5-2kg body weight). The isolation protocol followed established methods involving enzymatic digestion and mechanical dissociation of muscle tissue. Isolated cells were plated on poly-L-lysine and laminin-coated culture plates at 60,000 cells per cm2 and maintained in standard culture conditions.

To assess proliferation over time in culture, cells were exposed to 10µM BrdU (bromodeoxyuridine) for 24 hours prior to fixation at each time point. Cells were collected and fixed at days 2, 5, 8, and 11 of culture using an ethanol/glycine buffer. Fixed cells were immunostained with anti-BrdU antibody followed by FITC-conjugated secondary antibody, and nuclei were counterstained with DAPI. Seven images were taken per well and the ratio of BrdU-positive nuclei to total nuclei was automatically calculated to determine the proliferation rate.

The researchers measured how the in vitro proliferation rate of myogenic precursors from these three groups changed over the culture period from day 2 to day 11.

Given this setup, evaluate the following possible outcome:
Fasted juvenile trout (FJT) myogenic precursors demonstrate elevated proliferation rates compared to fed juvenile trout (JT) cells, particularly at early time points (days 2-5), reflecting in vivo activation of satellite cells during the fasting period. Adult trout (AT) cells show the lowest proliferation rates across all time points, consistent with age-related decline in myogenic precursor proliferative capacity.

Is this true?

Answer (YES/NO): NO